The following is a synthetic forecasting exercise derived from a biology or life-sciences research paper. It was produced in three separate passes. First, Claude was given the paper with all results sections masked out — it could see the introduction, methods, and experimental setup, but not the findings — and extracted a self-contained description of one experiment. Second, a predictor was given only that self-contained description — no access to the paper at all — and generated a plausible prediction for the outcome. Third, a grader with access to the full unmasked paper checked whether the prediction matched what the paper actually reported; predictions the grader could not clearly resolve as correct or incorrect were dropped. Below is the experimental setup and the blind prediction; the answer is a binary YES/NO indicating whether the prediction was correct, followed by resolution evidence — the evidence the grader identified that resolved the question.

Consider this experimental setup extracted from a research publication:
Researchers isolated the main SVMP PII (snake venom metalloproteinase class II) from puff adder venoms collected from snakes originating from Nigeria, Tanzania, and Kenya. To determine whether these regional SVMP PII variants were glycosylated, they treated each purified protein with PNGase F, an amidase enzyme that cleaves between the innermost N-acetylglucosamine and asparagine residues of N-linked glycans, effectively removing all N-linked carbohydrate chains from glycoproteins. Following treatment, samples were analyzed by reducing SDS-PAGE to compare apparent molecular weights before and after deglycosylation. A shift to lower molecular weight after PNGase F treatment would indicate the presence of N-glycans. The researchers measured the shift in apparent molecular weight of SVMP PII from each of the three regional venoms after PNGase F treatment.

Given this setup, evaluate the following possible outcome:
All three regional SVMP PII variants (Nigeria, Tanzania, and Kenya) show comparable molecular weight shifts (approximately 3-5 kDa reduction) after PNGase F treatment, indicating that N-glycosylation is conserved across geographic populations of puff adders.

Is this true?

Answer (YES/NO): NO